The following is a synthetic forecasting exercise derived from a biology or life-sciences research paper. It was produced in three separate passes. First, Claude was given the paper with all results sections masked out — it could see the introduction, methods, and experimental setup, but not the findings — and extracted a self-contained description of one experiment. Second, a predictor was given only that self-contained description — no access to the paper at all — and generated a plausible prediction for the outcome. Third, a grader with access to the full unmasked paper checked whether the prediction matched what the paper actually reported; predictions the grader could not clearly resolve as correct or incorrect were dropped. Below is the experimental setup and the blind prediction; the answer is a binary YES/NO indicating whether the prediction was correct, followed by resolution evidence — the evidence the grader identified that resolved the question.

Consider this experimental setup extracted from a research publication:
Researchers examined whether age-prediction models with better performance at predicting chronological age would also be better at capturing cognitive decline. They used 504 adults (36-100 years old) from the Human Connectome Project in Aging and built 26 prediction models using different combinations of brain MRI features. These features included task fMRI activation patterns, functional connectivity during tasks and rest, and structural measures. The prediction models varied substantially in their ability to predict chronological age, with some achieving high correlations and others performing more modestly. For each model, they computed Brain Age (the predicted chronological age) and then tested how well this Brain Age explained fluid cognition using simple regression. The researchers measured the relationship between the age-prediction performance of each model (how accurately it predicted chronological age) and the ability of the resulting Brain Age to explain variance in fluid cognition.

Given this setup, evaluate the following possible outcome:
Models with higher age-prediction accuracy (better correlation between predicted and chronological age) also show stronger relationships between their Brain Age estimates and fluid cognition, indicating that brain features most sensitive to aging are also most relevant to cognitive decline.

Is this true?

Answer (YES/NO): NO